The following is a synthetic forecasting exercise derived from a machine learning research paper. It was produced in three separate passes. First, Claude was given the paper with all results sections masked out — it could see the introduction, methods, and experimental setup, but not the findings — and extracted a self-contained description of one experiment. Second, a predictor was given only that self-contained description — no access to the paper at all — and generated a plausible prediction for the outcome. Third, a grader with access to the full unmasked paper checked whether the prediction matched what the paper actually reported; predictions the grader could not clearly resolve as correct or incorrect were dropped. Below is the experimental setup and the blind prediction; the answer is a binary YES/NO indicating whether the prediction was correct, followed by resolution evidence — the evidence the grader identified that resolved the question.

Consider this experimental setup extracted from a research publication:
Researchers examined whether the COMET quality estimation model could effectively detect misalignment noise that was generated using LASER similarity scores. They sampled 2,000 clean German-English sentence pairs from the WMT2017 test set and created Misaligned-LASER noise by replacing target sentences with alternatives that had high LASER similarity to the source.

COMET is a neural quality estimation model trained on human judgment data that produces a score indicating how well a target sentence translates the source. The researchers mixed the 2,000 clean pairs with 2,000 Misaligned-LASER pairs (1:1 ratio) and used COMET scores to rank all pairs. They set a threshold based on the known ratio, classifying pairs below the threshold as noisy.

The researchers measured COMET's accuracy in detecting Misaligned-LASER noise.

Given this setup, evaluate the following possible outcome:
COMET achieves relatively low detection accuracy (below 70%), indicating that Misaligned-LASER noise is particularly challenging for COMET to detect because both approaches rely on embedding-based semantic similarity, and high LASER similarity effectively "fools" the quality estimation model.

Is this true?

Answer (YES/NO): YES